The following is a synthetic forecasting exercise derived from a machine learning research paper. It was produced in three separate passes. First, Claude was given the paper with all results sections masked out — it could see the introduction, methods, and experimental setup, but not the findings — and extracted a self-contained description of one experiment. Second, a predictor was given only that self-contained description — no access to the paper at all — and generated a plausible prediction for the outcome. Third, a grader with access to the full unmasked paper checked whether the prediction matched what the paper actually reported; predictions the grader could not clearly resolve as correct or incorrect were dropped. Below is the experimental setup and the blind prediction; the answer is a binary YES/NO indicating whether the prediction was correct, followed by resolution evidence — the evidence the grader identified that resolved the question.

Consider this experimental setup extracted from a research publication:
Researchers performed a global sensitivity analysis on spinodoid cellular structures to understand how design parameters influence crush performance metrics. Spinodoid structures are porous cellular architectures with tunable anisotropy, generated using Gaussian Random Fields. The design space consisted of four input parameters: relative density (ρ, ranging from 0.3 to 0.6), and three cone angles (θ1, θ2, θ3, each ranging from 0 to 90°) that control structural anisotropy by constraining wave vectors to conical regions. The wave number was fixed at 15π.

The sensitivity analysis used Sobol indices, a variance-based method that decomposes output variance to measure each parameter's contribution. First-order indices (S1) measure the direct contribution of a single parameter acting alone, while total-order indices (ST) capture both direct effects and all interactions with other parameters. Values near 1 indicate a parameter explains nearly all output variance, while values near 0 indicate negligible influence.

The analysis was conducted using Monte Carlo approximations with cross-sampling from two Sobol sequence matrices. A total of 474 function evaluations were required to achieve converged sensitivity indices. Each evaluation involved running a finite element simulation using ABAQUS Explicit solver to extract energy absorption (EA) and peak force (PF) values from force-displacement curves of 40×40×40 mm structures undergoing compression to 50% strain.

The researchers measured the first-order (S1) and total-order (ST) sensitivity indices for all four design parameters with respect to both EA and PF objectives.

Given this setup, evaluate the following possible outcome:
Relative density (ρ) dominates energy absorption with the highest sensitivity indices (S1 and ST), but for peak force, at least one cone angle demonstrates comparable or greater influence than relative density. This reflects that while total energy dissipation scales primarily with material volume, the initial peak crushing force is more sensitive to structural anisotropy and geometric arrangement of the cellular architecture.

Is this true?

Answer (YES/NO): NO